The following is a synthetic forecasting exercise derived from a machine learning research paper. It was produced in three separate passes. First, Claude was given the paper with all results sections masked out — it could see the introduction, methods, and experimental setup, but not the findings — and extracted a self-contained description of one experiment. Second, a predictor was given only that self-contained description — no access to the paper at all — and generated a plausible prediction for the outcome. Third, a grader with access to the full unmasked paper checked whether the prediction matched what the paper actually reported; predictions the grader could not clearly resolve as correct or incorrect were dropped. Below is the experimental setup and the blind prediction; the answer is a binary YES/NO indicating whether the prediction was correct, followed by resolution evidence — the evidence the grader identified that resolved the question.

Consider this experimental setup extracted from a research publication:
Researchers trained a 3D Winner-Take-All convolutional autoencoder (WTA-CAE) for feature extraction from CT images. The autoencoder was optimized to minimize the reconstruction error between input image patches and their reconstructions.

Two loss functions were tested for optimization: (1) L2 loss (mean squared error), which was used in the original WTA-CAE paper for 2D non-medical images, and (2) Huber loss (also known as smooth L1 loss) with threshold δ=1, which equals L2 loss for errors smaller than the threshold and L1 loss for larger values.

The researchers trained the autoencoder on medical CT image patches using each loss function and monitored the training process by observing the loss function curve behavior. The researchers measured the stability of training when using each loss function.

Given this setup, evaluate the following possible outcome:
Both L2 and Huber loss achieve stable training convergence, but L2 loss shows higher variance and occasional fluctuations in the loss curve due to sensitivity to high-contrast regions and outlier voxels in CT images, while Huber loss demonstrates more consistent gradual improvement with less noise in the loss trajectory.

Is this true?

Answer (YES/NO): NO